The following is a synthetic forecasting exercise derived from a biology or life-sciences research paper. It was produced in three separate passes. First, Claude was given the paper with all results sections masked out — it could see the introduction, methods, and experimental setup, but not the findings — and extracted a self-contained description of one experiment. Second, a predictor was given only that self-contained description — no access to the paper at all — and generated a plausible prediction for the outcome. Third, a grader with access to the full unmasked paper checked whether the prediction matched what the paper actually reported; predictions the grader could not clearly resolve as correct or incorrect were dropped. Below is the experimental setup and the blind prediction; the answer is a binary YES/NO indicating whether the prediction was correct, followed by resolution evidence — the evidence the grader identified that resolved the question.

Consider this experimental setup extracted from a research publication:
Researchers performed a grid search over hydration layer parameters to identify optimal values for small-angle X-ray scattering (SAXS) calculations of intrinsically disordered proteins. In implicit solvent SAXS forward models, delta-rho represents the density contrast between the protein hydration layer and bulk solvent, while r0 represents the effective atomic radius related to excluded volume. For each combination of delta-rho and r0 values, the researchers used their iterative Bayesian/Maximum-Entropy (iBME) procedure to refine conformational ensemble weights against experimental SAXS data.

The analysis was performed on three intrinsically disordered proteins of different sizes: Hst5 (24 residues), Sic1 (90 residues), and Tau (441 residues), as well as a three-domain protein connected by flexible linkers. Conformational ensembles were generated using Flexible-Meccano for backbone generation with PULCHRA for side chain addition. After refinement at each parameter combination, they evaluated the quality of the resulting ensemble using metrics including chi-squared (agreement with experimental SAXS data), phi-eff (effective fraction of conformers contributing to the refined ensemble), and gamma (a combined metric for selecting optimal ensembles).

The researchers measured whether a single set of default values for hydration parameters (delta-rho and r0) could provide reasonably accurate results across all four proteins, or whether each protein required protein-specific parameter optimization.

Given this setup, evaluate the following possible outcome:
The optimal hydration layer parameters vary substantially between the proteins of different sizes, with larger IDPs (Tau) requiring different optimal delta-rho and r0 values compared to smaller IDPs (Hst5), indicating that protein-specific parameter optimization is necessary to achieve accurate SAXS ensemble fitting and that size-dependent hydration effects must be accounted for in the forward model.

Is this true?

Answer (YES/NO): NO